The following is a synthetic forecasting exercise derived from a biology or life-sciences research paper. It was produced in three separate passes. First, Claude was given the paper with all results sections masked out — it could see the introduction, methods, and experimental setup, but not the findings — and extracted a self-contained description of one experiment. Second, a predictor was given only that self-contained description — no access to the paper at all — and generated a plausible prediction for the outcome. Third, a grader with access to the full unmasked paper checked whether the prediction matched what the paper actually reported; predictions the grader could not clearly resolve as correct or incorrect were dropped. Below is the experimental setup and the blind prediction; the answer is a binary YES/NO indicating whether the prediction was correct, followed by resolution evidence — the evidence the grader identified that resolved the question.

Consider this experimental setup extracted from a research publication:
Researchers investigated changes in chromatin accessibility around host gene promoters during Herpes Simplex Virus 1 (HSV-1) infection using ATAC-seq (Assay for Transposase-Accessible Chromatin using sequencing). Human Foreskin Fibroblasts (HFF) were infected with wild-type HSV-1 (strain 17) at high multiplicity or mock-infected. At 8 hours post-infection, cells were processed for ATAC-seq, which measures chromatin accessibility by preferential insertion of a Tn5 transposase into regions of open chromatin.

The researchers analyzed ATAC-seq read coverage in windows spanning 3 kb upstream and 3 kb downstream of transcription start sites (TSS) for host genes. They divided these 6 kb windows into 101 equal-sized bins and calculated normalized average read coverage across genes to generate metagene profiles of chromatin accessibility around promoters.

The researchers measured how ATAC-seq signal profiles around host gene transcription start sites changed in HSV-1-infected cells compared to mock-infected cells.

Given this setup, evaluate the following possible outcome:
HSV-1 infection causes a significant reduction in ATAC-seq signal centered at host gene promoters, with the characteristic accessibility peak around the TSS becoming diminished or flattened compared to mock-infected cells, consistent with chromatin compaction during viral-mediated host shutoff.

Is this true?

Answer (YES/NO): NO